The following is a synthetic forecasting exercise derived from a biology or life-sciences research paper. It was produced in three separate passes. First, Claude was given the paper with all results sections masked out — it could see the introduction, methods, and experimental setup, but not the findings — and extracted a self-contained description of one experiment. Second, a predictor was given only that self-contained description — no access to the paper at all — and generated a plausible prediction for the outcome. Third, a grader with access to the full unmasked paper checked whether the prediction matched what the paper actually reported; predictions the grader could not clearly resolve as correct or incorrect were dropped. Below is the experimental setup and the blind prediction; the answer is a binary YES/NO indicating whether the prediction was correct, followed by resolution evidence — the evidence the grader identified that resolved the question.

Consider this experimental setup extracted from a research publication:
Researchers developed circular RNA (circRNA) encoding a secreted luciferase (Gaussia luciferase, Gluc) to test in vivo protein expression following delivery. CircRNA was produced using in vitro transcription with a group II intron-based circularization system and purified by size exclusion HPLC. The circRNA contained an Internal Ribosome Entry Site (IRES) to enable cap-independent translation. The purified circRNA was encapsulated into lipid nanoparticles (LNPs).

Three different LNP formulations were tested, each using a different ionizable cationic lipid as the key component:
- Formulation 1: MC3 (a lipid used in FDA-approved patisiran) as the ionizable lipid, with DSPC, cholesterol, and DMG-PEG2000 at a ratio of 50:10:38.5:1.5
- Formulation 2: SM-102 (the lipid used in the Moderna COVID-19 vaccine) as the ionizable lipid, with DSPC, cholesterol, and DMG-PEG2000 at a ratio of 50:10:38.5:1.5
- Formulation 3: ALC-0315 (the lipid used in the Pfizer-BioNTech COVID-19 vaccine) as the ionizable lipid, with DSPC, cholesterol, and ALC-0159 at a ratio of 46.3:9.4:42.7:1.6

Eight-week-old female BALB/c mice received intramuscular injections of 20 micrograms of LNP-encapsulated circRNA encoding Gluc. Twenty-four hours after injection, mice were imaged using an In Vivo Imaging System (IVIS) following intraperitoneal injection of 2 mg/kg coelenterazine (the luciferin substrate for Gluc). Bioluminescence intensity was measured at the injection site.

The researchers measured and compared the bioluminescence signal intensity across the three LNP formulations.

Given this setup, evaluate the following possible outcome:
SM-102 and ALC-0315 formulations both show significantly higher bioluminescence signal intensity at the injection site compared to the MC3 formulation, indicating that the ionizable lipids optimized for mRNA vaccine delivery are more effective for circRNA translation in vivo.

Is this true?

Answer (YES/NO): YES